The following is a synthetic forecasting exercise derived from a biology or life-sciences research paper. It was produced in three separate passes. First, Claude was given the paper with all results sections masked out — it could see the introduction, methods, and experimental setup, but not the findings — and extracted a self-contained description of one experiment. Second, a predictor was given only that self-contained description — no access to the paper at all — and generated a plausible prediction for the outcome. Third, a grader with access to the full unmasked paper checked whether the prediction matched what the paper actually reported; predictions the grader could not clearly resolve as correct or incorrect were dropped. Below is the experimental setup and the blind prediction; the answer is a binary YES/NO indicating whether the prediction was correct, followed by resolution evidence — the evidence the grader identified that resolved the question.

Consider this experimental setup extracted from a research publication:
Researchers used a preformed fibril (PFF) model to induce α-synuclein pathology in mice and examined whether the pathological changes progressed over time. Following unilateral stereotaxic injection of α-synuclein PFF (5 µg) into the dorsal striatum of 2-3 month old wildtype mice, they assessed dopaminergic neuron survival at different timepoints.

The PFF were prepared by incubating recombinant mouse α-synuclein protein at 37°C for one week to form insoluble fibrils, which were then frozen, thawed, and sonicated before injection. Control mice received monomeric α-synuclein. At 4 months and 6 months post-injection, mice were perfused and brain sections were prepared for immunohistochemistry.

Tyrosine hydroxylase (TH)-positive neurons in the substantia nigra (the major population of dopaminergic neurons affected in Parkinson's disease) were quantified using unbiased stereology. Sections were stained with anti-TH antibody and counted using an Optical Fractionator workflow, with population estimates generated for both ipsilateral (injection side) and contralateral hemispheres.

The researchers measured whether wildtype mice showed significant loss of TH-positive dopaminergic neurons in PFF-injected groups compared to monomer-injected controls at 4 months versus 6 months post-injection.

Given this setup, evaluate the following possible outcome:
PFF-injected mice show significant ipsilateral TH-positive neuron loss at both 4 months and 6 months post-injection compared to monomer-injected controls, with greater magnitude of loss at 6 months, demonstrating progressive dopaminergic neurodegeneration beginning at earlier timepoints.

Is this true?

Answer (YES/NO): NO